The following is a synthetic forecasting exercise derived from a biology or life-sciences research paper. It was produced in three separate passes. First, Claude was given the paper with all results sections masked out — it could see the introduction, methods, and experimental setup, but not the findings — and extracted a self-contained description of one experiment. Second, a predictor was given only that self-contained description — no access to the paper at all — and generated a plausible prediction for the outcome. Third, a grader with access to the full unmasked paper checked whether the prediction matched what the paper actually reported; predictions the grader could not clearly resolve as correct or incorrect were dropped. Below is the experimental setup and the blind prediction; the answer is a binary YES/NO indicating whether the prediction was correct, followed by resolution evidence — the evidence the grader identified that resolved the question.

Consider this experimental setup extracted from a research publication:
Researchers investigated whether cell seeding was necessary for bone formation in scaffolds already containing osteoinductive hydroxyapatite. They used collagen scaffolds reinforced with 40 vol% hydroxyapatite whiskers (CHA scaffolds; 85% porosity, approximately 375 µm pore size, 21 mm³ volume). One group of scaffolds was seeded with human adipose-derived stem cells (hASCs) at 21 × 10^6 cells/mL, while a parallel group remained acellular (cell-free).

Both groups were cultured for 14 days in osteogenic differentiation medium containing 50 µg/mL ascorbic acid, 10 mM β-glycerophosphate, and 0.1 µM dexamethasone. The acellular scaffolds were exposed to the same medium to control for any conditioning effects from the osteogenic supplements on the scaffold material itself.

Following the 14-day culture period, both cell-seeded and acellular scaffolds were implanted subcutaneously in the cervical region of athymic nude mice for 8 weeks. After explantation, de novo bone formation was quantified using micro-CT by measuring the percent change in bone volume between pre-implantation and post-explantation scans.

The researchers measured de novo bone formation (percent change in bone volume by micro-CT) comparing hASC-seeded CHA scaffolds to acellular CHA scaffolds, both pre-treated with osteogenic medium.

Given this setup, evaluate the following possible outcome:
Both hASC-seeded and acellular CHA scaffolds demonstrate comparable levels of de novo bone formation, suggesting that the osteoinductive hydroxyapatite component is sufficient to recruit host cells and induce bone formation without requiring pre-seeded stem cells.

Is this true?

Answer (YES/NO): YES